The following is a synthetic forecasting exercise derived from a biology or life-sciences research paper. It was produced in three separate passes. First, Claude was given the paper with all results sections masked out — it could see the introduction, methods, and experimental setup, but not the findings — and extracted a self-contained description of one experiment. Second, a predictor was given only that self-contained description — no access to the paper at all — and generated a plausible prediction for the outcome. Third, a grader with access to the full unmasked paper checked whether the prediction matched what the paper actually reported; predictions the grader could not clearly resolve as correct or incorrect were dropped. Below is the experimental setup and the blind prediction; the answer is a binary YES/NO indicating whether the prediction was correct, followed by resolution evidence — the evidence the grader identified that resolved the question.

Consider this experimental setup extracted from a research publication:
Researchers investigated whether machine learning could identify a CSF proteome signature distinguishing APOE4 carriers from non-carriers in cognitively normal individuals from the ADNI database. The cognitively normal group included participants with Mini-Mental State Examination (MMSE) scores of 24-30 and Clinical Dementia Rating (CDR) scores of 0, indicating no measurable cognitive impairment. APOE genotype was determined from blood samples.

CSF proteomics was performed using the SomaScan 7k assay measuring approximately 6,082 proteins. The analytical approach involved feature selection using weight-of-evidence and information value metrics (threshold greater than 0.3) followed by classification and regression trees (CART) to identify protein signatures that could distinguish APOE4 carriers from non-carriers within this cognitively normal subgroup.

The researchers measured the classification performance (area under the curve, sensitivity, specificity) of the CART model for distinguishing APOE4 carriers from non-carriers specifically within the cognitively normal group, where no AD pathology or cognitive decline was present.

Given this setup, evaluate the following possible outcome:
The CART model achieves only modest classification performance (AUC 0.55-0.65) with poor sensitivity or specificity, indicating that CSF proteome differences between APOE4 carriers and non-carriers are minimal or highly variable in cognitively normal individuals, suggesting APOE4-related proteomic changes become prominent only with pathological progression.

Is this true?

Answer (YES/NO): NO